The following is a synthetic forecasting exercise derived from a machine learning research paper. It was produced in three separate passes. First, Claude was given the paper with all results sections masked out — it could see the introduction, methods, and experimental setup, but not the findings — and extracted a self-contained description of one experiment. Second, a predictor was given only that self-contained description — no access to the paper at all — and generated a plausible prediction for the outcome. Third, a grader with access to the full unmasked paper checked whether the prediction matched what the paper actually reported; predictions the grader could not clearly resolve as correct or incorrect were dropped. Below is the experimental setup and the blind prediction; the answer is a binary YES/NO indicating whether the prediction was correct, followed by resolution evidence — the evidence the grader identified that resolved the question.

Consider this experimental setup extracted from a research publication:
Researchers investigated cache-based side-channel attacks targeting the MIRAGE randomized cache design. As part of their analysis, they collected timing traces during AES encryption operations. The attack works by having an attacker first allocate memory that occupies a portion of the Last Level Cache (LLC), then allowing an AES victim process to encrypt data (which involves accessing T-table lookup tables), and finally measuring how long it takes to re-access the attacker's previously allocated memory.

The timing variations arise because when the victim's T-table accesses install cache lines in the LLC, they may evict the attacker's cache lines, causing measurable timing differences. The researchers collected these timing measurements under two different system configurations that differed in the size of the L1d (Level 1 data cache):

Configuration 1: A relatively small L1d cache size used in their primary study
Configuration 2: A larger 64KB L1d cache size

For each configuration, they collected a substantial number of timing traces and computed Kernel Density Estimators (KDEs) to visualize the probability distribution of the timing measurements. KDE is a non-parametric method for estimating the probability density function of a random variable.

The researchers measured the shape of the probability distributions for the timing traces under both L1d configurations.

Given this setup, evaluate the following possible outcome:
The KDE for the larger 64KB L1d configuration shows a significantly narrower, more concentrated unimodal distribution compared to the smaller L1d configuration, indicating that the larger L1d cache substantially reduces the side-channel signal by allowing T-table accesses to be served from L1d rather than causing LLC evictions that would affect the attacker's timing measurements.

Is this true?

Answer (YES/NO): NO